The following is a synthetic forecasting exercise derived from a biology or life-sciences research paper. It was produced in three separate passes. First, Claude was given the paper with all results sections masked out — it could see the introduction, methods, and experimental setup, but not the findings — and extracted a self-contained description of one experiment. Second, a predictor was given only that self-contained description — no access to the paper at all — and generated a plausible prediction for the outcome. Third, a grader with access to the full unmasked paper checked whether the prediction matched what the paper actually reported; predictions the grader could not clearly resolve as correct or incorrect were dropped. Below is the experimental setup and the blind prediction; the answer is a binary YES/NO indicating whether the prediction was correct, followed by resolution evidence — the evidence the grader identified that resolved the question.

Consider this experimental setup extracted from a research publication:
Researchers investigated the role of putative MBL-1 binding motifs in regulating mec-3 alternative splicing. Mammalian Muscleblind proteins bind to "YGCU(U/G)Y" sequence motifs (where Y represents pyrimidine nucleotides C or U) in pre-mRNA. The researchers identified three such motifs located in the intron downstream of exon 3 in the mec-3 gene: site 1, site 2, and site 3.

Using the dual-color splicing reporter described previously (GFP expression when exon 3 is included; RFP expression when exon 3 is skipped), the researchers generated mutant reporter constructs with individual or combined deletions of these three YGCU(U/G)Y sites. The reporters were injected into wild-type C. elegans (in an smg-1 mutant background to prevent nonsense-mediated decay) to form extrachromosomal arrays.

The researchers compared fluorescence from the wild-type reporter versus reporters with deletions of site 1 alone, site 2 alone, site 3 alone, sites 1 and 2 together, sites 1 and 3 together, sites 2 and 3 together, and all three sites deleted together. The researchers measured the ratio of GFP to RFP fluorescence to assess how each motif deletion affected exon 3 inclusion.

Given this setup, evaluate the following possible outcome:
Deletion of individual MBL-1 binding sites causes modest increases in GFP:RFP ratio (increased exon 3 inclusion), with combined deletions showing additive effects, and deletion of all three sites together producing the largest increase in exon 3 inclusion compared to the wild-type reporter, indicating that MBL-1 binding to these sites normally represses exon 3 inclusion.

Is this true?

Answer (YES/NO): NO